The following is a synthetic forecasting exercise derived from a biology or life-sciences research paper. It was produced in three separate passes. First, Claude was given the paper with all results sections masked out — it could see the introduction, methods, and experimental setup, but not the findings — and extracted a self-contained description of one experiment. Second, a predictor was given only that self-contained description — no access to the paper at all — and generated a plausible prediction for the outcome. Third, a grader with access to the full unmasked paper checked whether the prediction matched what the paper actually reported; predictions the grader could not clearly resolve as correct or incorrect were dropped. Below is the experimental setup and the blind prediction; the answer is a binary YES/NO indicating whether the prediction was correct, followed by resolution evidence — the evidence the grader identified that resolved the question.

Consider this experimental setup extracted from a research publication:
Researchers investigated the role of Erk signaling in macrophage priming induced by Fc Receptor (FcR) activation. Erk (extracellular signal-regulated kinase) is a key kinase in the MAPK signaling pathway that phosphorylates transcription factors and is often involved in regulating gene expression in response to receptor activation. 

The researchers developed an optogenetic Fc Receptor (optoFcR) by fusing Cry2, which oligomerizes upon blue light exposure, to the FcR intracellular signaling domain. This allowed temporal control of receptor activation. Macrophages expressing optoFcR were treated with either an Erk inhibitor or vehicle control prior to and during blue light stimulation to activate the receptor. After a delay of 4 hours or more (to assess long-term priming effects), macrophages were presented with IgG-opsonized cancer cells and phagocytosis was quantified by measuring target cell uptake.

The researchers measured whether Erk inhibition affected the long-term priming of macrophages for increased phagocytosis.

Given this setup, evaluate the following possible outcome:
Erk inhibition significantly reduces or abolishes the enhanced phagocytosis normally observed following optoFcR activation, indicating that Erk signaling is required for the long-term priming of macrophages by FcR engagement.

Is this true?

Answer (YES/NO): YES